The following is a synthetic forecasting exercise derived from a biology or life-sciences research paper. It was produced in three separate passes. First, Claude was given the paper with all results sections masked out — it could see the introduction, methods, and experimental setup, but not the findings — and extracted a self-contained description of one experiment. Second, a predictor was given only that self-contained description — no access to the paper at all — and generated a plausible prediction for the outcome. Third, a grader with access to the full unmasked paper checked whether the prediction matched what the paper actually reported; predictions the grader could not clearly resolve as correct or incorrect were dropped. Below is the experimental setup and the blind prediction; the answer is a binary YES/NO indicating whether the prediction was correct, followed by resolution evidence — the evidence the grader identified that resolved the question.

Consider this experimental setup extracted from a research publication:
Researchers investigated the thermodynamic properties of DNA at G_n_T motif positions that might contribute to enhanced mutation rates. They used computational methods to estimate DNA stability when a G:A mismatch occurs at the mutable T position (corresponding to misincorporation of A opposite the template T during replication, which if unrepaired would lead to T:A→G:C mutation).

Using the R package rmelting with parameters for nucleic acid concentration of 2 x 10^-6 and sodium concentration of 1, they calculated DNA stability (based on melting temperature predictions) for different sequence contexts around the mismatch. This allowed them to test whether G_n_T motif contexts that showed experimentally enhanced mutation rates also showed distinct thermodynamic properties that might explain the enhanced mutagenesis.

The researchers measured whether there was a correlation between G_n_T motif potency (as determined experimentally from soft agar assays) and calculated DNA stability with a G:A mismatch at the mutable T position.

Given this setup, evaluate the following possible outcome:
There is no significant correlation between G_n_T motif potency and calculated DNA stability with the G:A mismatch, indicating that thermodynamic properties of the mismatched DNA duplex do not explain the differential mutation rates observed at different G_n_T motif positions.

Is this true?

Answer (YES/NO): NO